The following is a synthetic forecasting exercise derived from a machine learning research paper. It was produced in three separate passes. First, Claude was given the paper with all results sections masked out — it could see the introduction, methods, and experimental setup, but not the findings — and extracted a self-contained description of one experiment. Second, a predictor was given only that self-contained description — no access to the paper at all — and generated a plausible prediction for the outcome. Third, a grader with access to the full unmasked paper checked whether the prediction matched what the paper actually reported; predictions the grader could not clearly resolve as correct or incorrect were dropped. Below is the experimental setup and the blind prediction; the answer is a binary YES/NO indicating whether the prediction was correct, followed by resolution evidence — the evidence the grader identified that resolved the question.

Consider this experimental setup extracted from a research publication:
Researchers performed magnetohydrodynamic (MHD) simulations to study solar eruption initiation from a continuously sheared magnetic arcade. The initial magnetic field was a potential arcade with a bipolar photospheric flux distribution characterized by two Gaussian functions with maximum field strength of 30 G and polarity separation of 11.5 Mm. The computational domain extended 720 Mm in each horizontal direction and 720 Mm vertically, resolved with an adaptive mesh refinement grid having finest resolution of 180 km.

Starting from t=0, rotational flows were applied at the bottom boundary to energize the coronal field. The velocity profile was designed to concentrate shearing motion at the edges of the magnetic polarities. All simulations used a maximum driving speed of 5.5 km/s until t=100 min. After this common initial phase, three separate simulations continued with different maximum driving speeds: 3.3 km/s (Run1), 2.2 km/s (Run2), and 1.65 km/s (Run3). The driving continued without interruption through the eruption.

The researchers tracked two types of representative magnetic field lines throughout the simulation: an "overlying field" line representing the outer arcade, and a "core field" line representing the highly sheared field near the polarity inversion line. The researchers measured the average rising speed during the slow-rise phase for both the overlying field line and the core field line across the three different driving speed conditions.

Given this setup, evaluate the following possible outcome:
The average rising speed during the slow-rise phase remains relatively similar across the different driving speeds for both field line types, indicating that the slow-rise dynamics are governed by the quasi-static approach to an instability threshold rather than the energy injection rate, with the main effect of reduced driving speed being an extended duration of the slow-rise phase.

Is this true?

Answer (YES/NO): NO